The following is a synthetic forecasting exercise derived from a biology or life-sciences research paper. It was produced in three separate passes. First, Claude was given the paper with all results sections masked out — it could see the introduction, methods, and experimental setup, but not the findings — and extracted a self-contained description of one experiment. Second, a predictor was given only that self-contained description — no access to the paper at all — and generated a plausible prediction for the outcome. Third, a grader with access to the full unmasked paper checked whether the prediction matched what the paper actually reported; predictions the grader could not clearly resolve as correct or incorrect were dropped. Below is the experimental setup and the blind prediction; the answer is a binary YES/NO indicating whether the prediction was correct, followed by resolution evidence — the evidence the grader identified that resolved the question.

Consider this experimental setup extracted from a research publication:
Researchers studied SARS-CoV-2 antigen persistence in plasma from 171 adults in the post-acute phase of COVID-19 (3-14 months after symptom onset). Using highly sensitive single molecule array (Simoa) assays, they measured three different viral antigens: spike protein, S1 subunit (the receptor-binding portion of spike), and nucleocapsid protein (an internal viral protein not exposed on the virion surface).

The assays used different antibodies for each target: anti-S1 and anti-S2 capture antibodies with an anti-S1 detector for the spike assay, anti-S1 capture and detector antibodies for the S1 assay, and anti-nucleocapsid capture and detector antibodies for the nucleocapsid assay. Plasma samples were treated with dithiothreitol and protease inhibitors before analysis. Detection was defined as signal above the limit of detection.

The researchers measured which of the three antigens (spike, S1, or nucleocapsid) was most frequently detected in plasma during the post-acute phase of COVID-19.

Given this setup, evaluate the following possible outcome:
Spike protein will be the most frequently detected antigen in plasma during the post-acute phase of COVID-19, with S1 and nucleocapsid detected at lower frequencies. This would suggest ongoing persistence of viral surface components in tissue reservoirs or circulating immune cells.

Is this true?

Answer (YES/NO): YES